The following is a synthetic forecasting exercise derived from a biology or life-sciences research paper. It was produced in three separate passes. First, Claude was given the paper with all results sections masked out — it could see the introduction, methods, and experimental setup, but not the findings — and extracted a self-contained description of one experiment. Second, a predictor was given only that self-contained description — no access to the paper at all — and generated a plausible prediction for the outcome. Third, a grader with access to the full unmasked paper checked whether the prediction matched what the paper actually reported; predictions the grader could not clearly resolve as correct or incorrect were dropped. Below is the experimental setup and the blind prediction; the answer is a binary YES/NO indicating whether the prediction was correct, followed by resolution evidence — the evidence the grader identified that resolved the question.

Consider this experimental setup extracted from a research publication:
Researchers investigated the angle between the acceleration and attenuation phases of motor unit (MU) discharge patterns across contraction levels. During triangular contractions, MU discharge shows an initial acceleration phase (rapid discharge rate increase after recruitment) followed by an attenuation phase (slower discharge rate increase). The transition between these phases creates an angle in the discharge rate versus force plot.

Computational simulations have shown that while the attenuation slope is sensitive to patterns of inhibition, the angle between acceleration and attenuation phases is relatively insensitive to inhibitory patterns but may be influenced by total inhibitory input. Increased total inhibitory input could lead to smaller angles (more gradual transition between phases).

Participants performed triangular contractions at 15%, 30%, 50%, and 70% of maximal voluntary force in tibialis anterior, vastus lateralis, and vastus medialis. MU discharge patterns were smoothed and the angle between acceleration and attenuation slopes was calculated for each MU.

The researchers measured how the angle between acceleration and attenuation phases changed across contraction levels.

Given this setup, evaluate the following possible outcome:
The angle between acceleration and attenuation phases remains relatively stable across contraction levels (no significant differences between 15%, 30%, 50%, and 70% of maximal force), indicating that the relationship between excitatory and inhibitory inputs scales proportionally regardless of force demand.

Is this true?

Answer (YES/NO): NO